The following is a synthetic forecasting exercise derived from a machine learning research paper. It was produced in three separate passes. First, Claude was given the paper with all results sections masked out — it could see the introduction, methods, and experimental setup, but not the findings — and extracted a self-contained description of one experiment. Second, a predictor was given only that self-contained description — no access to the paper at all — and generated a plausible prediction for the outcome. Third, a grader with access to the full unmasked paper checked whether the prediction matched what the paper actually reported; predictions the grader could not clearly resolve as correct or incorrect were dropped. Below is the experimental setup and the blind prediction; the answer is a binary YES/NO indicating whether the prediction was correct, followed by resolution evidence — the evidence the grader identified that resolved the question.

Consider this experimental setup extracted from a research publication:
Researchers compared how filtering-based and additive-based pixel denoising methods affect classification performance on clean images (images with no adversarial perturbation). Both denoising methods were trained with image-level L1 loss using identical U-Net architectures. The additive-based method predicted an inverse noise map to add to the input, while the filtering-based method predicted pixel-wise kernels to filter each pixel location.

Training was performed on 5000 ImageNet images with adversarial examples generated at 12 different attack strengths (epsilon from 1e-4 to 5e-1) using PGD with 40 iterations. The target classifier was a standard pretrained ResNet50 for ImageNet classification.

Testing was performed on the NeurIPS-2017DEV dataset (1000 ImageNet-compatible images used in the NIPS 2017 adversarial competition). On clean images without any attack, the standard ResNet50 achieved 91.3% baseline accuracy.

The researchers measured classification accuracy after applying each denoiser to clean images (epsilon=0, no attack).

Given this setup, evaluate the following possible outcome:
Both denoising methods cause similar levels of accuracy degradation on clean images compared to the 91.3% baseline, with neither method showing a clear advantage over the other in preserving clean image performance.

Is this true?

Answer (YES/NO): NO